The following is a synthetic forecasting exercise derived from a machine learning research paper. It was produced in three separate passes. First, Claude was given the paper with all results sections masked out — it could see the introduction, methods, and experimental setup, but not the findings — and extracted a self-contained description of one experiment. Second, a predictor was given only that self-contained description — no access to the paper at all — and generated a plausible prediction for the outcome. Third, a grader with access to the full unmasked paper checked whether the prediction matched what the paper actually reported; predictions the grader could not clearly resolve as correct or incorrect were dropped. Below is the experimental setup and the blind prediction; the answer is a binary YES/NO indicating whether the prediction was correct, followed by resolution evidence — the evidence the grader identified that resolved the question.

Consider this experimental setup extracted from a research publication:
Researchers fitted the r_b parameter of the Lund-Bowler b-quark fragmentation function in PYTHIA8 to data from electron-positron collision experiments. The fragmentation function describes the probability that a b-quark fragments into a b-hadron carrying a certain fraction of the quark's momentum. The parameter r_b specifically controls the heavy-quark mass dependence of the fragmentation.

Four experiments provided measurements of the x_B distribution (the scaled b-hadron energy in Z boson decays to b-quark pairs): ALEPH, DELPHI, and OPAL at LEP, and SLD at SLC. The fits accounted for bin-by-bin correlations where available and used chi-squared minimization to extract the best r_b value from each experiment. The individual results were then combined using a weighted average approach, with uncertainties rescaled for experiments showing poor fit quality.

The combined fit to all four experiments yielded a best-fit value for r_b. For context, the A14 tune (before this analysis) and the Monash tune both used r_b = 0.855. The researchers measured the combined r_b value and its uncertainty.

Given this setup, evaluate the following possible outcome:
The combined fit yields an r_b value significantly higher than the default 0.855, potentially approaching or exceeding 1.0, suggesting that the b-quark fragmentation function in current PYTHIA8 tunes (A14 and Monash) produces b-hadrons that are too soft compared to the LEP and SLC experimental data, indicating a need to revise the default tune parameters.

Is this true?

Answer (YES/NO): YES